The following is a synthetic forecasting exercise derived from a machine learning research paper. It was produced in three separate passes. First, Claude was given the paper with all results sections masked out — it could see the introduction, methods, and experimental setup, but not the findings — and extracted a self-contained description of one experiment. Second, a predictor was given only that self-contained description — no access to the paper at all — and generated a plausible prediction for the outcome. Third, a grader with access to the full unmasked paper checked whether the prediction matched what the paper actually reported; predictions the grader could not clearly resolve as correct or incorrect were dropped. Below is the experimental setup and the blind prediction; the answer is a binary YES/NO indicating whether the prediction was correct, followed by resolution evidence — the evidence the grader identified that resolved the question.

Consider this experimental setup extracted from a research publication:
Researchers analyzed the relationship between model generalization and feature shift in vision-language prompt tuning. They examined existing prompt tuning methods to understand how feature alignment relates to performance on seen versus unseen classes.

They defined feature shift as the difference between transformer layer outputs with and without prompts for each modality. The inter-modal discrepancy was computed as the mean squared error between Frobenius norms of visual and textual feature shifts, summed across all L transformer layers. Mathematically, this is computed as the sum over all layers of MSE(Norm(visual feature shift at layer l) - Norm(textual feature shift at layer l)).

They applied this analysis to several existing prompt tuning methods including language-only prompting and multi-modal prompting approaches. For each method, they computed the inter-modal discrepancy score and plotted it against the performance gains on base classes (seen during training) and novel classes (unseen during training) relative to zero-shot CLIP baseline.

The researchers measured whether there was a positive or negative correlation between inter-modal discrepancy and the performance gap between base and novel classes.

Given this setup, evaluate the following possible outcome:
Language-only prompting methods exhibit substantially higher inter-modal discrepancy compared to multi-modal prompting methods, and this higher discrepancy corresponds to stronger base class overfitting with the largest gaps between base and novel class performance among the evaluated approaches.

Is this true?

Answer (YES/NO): YES